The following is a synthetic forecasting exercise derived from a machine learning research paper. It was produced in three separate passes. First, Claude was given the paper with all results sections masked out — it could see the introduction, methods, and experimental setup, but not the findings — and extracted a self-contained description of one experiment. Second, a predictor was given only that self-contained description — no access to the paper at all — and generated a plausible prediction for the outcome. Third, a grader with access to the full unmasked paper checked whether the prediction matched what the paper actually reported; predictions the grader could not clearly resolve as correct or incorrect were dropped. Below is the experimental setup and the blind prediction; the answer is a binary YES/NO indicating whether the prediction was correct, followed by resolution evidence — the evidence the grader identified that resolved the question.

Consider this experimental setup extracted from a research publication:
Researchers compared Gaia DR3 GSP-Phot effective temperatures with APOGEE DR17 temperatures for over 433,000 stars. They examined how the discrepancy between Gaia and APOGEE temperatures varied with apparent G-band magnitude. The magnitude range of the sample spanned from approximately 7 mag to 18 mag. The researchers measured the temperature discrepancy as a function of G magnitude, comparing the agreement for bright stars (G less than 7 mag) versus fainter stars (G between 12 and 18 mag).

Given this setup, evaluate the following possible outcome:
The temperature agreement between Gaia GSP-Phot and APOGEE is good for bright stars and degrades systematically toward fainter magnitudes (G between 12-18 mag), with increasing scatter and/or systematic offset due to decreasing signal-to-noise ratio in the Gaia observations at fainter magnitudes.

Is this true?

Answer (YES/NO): NO